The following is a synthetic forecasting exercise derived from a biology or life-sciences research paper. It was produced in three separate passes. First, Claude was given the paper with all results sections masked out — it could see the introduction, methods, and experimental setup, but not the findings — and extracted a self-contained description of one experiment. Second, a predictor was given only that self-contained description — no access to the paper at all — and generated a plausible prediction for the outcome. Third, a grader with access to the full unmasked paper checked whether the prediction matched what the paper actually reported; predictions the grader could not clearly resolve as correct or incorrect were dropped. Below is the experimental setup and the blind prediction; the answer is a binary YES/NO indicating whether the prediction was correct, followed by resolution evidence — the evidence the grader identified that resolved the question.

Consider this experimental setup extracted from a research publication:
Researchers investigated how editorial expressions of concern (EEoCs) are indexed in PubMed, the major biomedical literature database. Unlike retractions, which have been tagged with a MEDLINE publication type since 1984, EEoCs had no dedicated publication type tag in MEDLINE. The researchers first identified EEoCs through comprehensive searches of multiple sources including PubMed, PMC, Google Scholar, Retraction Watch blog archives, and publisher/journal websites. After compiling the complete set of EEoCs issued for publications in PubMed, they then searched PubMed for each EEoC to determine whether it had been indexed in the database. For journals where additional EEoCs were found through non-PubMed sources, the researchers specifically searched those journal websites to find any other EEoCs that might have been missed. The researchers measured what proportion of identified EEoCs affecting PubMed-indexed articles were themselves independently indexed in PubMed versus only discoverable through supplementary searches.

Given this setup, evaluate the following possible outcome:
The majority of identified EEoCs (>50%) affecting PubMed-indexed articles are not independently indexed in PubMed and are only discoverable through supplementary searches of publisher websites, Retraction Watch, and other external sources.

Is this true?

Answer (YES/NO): NO